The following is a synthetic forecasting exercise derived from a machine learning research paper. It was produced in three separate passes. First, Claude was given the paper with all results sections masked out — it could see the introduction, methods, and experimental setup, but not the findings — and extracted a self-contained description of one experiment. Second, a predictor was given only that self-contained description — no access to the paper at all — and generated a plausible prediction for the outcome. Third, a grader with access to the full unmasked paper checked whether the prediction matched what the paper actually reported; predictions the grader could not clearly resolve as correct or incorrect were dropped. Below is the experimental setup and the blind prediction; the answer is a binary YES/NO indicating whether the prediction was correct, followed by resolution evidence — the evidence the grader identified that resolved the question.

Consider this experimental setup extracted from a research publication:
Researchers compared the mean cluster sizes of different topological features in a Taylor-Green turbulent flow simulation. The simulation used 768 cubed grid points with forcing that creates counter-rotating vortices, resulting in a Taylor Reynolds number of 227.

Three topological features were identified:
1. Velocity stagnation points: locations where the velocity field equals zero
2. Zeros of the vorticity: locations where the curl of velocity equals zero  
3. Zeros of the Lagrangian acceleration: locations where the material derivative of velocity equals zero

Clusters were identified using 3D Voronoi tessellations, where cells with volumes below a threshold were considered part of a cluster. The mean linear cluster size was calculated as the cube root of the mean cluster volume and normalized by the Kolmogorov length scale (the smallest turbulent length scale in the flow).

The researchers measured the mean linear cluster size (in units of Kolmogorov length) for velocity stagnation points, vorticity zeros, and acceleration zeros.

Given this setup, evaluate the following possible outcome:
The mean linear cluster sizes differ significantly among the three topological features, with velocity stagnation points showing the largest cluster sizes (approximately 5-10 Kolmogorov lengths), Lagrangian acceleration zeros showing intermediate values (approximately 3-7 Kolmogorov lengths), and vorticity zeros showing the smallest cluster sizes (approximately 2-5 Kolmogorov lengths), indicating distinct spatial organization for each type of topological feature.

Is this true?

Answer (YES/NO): NO